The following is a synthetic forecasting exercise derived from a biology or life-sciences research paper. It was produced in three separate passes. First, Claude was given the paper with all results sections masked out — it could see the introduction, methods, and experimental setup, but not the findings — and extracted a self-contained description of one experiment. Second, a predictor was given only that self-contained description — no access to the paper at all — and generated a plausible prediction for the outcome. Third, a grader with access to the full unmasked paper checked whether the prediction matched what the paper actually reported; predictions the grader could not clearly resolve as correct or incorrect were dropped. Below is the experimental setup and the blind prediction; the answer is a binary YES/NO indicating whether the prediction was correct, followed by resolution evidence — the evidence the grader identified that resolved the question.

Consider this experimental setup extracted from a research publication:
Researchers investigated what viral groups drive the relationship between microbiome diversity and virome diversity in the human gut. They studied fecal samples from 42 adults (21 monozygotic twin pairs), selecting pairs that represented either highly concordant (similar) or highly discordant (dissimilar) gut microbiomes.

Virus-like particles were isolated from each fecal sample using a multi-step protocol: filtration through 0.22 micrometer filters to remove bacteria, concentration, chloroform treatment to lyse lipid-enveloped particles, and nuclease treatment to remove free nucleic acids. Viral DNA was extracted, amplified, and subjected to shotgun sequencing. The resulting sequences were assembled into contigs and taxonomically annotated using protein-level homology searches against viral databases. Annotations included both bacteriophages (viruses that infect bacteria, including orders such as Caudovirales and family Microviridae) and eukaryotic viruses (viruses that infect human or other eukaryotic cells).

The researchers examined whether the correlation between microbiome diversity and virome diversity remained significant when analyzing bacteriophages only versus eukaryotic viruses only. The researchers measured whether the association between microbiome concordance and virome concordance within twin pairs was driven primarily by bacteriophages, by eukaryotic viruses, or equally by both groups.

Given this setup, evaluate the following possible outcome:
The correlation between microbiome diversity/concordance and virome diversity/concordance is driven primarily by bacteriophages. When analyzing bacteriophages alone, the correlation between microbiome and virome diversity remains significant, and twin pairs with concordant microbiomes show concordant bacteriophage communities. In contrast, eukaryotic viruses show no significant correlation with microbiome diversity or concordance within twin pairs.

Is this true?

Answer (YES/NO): YES